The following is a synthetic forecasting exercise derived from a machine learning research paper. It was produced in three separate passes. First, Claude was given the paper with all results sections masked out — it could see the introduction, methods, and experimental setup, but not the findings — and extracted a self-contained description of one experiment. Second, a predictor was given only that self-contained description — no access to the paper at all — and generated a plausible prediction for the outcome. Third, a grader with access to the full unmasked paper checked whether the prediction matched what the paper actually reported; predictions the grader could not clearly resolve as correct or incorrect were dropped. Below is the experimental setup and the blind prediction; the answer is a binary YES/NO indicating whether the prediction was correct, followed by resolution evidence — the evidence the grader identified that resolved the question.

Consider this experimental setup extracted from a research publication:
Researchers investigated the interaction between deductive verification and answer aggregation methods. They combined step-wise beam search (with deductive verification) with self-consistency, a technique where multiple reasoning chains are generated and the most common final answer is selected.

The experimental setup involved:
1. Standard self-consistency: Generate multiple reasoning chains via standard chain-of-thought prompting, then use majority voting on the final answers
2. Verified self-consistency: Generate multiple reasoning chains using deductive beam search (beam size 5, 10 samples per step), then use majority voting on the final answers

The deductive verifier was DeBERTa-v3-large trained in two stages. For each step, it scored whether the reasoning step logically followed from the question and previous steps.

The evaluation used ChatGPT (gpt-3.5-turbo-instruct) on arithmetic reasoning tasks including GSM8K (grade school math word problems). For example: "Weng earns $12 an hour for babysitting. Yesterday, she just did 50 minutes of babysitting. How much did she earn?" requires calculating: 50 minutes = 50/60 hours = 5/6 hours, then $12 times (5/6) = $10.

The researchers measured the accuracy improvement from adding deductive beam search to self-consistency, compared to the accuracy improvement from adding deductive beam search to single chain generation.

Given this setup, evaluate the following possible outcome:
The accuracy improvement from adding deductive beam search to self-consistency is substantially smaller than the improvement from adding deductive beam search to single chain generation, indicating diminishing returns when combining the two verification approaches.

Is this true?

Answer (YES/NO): YES